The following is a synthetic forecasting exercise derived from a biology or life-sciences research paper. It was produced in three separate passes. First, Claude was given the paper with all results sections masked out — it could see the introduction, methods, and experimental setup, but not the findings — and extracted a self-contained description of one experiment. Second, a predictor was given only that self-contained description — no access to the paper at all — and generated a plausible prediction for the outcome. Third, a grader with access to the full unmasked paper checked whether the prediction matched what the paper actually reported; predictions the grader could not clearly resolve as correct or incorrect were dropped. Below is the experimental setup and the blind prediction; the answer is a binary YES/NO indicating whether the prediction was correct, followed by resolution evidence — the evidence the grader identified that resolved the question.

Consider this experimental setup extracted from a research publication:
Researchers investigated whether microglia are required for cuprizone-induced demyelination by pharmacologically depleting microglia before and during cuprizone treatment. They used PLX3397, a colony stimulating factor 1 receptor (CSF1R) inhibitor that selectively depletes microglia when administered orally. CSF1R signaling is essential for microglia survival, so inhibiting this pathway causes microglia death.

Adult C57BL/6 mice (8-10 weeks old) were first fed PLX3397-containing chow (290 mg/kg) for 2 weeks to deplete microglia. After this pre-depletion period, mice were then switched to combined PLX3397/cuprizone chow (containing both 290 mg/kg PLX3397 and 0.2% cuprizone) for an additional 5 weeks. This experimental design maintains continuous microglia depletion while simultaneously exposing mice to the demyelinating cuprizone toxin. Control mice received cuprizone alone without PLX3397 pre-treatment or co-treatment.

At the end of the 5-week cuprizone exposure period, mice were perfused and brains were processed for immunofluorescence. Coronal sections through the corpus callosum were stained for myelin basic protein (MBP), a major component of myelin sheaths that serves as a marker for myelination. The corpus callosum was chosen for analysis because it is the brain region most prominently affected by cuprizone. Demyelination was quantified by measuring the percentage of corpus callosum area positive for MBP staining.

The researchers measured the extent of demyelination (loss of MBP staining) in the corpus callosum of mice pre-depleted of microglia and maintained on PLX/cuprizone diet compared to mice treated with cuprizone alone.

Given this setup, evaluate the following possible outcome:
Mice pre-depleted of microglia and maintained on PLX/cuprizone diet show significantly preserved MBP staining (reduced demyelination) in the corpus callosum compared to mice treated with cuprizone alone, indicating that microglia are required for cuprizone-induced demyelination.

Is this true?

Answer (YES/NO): YES